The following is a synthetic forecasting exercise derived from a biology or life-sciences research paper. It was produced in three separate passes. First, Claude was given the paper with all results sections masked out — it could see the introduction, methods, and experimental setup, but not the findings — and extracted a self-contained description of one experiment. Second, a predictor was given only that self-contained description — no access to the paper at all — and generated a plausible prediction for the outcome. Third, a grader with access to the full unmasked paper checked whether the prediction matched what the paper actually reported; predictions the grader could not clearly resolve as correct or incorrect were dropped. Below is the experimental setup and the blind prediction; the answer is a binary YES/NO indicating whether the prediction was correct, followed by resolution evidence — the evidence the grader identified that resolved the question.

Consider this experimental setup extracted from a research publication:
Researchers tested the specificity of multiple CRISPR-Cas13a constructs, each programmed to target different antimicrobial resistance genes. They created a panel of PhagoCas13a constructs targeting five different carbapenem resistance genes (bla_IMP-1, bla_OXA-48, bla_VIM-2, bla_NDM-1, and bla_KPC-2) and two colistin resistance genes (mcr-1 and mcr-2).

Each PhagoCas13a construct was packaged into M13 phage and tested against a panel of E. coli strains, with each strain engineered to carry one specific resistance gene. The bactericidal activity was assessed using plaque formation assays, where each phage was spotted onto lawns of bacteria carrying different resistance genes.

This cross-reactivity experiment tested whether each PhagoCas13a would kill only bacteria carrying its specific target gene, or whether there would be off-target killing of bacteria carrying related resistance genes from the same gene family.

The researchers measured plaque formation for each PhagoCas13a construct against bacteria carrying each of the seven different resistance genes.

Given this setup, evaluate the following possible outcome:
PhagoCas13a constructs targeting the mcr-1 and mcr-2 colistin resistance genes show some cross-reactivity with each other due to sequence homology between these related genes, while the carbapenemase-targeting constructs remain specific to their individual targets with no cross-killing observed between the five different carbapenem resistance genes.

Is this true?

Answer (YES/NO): NO